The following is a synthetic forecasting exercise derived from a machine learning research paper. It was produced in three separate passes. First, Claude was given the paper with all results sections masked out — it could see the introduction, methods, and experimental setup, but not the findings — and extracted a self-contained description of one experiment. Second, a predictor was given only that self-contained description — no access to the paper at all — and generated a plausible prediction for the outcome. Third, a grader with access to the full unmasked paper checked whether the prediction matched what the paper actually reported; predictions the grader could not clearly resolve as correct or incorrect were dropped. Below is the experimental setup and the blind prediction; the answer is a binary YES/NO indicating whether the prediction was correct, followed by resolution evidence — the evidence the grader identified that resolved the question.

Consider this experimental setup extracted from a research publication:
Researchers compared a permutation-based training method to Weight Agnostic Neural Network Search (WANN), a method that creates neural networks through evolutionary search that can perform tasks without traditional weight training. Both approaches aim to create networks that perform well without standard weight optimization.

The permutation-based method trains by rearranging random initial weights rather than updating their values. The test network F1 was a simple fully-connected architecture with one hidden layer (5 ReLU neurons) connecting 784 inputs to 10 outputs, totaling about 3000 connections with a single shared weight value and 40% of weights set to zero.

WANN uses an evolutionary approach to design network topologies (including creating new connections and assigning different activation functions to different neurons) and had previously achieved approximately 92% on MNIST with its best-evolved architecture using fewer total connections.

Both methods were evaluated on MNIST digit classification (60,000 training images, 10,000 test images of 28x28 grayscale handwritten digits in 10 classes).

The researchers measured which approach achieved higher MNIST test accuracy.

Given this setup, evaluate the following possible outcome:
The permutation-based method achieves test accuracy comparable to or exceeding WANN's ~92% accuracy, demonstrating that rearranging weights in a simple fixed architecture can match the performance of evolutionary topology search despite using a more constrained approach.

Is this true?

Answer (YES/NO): NO